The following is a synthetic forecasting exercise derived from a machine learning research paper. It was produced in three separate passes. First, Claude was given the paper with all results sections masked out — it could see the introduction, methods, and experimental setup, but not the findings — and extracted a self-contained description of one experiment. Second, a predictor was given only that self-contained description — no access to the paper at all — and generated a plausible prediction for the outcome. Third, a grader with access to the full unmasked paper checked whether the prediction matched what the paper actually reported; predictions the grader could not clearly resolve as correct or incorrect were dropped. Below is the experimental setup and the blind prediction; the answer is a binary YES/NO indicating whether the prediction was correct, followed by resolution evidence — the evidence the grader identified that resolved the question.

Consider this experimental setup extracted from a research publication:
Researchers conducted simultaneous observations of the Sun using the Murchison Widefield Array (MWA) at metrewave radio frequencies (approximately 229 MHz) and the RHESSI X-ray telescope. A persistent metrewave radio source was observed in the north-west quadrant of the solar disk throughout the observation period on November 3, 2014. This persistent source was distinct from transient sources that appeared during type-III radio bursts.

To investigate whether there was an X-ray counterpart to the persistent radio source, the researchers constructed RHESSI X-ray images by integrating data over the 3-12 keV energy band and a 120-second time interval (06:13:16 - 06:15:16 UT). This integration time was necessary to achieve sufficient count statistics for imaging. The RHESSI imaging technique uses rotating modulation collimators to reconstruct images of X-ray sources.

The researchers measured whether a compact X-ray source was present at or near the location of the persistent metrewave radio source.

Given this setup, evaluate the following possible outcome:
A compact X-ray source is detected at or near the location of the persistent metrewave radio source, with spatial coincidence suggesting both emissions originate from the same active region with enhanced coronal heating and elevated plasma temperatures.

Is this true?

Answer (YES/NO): YES